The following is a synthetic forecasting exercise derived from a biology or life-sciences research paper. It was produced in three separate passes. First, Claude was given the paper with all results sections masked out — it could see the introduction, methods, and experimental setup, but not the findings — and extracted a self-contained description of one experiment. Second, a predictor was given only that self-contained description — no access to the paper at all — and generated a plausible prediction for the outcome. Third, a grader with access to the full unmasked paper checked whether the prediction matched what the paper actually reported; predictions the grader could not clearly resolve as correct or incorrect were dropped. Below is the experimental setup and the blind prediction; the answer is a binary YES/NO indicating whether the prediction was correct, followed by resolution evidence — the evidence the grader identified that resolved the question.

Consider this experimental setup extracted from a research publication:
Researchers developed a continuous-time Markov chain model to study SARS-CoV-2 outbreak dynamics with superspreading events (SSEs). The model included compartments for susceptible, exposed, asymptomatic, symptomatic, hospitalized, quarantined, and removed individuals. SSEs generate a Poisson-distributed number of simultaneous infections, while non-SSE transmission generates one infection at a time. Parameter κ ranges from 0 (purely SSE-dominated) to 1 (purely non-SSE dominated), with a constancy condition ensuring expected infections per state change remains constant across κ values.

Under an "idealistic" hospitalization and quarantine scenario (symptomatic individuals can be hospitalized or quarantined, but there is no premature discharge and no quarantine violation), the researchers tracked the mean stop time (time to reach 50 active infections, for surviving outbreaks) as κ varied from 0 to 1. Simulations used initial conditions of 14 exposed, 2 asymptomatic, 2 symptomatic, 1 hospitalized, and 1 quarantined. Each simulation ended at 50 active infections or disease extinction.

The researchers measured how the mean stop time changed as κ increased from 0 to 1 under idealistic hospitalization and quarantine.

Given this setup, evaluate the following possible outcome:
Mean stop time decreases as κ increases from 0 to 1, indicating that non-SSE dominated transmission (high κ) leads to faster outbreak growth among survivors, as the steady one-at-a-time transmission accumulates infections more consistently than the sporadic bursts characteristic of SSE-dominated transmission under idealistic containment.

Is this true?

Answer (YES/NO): NO